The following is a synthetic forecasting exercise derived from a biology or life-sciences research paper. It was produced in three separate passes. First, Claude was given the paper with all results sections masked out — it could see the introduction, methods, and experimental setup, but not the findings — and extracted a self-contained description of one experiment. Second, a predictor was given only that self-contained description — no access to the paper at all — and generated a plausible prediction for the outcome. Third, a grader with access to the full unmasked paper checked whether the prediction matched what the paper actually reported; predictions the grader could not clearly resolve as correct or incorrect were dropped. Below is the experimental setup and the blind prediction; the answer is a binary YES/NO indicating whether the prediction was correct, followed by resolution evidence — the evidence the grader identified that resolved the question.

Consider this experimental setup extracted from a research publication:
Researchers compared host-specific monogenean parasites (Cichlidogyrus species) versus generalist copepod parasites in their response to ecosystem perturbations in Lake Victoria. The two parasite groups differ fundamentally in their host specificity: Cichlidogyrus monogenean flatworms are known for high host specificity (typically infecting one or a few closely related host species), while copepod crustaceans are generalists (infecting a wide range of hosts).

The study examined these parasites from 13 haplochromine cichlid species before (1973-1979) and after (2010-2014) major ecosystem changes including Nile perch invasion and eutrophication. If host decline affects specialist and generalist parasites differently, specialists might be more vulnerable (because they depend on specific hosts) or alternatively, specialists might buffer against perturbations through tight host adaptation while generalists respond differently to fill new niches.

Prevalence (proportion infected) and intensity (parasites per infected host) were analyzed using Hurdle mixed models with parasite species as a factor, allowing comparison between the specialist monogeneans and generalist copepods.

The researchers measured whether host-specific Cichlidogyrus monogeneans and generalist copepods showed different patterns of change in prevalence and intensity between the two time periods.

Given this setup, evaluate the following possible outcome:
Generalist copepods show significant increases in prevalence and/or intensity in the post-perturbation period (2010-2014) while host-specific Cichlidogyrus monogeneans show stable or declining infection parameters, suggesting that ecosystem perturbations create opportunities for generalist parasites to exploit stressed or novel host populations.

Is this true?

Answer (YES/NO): NO